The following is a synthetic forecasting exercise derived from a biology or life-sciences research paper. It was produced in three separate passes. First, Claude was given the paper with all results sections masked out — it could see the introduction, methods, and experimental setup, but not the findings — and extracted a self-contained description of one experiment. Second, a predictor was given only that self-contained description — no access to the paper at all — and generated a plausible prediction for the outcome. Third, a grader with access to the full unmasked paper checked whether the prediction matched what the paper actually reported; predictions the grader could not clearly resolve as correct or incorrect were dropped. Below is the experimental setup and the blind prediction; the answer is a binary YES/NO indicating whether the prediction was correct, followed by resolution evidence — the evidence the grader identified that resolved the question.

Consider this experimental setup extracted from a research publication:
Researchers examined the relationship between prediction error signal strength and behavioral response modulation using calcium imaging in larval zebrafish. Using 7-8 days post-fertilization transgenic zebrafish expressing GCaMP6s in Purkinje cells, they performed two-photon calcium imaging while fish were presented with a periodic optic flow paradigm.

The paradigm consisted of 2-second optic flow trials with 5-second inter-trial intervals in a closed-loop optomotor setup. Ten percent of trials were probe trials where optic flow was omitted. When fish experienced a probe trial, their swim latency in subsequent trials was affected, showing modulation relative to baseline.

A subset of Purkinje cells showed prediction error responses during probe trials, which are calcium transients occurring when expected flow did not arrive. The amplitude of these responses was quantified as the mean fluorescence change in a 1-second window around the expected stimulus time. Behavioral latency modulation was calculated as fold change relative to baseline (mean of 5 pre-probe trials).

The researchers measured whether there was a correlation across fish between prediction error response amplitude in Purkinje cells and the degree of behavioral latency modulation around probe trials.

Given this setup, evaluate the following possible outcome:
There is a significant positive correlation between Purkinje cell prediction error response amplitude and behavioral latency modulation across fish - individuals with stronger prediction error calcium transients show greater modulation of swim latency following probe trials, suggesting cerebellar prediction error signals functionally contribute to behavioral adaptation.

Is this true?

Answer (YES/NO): NO